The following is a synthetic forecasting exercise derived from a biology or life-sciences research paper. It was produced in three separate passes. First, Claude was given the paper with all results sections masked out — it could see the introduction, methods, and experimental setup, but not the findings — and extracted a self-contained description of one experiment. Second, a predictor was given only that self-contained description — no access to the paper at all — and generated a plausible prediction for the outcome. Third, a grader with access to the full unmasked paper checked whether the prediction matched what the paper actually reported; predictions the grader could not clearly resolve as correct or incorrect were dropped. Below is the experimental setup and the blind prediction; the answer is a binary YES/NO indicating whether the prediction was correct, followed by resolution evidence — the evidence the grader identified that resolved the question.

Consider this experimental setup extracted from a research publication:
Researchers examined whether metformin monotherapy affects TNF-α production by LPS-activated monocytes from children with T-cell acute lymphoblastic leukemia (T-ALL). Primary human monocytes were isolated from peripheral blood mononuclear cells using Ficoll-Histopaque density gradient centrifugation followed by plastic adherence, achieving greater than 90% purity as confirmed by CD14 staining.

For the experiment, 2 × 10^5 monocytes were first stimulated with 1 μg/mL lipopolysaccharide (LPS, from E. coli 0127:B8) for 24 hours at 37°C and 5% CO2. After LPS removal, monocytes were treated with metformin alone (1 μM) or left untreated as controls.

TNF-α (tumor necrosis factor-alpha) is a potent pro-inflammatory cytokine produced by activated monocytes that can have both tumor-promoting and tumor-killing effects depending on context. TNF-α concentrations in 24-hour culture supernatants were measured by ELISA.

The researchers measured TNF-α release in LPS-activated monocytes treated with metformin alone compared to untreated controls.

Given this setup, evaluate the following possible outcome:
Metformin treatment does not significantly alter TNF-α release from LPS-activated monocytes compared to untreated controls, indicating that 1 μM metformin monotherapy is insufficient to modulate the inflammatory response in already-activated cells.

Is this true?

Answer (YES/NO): NO